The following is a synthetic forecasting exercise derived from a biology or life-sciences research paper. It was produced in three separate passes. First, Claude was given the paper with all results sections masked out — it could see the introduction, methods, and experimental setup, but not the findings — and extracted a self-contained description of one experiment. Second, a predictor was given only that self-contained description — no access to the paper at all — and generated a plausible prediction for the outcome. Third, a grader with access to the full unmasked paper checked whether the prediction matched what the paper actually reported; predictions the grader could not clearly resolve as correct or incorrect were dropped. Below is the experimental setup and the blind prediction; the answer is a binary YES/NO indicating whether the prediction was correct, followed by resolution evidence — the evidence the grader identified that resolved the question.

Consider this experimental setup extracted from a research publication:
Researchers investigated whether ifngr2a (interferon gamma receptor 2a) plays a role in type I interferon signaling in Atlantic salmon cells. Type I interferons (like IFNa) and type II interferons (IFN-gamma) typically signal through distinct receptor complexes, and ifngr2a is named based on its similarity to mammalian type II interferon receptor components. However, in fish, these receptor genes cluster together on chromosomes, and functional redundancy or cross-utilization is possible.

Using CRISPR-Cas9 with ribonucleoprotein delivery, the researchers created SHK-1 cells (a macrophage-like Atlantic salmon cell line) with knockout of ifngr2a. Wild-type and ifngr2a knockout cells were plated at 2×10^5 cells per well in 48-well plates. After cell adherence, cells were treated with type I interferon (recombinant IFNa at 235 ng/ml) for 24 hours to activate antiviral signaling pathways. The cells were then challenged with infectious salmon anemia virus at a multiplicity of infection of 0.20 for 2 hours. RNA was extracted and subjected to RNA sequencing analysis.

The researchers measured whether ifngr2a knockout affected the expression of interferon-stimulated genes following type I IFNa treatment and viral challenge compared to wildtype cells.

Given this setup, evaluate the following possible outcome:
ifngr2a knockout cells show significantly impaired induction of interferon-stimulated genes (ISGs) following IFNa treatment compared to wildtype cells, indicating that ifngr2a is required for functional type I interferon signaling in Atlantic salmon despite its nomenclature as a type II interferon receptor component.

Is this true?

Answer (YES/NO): NO